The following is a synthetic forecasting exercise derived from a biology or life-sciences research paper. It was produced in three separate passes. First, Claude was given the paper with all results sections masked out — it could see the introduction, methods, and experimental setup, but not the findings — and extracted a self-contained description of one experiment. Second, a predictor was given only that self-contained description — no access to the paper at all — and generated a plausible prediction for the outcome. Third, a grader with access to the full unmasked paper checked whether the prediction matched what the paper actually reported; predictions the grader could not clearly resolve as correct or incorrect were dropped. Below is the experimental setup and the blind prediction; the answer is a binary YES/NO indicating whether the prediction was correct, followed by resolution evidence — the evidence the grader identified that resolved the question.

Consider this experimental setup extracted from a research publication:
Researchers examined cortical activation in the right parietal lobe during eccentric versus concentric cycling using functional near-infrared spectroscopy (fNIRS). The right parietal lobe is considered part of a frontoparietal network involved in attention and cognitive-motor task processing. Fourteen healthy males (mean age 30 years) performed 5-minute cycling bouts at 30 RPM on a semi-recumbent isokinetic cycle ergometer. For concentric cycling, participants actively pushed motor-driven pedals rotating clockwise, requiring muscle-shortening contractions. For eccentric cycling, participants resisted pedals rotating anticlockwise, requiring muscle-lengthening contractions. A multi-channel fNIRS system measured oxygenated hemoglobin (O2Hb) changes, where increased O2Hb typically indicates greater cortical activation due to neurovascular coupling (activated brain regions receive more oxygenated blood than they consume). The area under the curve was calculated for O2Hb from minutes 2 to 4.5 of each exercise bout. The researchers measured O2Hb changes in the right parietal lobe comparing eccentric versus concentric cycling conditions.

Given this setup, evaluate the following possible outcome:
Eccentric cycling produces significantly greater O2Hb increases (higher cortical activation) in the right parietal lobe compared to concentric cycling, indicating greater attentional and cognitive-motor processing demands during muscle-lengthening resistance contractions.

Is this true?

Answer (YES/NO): YES